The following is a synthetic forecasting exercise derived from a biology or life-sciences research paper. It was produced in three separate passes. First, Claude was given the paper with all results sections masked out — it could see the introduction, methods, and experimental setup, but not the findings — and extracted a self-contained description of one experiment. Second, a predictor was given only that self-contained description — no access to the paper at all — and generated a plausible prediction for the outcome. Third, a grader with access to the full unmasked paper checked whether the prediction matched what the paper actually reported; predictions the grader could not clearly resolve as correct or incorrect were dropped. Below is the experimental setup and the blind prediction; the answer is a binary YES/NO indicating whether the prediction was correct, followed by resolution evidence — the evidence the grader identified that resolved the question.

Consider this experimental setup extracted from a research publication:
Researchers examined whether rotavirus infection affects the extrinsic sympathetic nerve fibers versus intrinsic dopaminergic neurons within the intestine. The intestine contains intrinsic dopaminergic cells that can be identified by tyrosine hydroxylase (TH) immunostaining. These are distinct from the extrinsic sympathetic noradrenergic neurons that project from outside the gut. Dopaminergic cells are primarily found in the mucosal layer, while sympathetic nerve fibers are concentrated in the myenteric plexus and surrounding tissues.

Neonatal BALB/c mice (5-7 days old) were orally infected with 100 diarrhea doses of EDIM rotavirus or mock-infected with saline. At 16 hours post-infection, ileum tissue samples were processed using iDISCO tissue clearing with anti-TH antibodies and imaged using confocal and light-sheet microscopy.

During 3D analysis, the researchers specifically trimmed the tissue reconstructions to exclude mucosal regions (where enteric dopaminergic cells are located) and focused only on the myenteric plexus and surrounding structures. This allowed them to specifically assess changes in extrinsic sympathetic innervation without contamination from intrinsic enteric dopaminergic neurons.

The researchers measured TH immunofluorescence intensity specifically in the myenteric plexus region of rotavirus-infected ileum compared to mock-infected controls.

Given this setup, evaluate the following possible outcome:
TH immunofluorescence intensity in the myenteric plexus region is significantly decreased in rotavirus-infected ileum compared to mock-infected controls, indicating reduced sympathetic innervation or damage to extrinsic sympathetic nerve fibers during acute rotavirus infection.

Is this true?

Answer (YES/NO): YES